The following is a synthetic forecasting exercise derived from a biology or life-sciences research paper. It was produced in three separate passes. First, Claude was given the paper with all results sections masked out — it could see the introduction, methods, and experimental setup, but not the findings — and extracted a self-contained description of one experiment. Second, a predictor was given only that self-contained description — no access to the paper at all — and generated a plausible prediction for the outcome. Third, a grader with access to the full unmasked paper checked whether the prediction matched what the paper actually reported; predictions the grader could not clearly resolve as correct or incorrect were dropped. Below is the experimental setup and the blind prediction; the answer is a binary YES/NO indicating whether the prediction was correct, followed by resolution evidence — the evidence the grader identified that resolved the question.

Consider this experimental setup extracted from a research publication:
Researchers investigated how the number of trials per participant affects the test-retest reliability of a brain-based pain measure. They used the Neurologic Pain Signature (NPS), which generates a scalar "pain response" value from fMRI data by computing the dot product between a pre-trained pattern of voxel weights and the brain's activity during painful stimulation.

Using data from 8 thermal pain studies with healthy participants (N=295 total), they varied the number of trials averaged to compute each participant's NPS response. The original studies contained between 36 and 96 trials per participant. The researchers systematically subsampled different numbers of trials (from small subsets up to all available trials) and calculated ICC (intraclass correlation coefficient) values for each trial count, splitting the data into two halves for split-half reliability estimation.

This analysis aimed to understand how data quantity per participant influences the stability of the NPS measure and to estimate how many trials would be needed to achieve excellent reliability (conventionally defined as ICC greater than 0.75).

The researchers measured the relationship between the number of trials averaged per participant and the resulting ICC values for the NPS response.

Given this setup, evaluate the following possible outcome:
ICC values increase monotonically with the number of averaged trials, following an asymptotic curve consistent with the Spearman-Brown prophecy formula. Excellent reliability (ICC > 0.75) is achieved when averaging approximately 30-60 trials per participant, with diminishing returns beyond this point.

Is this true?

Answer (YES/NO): NO